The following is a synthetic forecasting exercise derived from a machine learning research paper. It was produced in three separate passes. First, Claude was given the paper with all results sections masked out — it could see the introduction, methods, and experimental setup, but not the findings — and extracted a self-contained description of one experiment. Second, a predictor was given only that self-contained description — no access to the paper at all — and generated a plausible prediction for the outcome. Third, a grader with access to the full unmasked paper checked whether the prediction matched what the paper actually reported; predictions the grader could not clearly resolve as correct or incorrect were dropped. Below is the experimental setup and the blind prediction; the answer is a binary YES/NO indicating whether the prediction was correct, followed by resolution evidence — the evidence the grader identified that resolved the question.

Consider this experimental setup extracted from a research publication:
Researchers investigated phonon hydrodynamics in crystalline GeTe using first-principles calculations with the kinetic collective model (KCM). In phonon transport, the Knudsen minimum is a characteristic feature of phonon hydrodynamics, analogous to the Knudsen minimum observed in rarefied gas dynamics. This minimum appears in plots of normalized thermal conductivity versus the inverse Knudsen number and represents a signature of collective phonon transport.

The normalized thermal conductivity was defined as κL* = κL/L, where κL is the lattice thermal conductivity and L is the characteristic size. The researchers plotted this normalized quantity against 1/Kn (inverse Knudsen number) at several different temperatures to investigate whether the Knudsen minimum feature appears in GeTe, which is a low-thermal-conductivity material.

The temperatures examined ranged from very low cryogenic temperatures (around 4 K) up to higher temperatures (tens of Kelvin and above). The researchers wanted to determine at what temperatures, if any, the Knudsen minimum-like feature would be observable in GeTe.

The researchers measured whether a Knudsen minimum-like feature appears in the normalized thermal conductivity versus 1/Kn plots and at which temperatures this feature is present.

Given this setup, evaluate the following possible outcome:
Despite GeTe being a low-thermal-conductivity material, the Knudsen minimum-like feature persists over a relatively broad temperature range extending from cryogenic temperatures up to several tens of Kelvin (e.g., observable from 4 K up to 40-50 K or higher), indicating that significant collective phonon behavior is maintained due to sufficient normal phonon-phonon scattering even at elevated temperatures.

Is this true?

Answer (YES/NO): NO